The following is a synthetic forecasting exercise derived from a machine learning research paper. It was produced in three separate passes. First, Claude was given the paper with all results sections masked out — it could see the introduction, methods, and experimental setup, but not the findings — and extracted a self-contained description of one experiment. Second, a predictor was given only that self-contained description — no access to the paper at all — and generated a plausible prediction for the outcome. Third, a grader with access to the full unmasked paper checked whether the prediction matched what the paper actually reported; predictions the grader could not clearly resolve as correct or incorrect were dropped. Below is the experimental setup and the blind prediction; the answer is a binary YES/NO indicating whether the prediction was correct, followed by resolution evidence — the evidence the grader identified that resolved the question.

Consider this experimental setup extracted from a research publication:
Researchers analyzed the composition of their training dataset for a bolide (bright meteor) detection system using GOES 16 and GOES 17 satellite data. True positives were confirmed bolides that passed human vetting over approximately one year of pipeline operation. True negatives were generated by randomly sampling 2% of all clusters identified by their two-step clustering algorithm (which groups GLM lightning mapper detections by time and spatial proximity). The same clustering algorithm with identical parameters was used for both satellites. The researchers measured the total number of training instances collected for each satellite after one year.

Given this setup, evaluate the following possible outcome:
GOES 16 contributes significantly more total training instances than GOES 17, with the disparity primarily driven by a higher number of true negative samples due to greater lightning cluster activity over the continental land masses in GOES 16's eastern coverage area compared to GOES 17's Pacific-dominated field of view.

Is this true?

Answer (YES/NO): NO